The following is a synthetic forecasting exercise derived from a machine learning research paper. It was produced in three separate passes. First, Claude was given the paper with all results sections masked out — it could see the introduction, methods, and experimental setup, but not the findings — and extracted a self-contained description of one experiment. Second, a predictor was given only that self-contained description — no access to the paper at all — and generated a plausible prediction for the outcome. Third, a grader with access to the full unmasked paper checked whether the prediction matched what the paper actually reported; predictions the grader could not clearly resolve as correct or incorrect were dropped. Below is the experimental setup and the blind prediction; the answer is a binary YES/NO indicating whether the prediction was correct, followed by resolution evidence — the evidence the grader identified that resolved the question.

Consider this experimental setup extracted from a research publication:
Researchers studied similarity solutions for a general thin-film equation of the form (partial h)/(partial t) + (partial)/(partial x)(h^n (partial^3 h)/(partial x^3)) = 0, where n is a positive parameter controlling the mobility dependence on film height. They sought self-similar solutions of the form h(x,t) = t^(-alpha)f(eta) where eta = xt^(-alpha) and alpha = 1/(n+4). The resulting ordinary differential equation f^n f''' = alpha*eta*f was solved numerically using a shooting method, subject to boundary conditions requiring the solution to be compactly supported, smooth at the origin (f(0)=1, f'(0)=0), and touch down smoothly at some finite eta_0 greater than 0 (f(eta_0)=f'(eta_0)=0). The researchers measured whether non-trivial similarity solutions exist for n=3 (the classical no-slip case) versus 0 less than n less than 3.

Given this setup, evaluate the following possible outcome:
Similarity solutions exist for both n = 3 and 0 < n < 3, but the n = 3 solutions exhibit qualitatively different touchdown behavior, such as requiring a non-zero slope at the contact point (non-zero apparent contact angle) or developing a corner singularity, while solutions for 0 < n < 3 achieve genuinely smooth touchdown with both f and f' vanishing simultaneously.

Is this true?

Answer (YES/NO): NO